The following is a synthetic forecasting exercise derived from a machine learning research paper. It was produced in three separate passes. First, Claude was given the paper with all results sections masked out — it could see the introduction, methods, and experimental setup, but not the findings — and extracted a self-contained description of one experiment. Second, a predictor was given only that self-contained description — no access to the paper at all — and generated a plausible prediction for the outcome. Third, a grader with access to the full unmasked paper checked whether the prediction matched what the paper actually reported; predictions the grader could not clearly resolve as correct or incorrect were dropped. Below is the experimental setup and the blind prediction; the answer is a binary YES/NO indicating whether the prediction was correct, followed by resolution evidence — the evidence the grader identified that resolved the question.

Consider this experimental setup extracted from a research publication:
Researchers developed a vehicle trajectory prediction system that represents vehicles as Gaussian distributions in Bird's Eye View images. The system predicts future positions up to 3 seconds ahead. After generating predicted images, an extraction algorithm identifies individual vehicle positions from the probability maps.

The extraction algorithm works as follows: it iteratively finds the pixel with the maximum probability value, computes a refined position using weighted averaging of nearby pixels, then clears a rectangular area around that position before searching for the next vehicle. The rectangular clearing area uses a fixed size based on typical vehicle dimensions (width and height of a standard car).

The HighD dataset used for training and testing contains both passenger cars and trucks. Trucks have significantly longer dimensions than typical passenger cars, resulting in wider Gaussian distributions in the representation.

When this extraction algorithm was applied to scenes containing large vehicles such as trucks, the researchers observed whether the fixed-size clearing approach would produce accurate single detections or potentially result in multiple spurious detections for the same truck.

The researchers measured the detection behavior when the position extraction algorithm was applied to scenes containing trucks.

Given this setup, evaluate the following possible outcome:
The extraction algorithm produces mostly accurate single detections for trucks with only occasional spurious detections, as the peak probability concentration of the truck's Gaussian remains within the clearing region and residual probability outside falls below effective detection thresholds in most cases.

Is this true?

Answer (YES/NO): NO